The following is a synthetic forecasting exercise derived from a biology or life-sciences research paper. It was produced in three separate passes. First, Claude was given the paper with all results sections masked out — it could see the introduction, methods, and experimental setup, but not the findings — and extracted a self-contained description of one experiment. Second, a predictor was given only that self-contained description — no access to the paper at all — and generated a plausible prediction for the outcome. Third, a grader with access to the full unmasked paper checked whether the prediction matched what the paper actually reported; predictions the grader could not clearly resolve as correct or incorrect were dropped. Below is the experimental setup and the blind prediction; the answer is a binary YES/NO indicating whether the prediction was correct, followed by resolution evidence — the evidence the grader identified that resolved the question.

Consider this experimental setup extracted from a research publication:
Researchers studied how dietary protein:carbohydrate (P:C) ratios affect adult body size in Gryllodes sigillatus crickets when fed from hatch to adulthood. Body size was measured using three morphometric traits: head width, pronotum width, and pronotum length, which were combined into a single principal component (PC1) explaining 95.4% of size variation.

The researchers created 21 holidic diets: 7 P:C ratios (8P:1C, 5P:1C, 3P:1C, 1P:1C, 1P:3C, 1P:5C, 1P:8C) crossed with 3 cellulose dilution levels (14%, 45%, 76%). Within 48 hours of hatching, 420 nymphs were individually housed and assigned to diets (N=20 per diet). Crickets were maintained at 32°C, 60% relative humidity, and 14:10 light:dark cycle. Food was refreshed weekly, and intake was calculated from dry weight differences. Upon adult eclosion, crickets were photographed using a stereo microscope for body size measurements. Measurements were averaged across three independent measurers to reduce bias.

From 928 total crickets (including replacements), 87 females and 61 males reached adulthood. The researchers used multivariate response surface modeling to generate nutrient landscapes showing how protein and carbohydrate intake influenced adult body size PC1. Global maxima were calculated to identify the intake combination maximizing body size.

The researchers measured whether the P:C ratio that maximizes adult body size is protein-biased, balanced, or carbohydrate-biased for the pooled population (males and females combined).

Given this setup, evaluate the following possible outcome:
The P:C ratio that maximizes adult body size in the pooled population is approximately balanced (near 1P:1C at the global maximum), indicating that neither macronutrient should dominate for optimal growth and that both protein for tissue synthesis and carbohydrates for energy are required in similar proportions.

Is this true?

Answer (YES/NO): NO